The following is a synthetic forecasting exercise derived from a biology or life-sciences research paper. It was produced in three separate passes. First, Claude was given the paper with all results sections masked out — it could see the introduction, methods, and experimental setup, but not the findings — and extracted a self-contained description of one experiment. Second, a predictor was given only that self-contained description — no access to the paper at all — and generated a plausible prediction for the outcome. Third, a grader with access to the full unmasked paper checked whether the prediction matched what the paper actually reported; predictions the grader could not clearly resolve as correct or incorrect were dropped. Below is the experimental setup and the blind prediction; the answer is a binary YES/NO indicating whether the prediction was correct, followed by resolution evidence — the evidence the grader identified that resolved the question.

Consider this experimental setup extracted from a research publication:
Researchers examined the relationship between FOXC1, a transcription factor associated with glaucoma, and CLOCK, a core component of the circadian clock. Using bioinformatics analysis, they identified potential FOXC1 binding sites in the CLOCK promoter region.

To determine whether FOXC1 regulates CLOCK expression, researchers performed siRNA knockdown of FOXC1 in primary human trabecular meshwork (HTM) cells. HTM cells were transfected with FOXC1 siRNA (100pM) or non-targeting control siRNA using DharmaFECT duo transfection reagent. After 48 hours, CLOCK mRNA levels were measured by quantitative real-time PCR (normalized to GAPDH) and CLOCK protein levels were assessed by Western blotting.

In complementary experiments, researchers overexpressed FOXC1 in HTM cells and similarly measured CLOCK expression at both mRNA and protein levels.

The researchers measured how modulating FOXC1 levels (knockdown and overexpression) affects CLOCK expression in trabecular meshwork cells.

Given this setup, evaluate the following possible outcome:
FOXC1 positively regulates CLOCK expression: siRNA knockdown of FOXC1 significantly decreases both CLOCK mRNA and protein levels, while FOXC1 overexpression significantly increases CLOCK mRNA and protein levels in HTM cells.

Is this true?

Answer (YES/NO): YES